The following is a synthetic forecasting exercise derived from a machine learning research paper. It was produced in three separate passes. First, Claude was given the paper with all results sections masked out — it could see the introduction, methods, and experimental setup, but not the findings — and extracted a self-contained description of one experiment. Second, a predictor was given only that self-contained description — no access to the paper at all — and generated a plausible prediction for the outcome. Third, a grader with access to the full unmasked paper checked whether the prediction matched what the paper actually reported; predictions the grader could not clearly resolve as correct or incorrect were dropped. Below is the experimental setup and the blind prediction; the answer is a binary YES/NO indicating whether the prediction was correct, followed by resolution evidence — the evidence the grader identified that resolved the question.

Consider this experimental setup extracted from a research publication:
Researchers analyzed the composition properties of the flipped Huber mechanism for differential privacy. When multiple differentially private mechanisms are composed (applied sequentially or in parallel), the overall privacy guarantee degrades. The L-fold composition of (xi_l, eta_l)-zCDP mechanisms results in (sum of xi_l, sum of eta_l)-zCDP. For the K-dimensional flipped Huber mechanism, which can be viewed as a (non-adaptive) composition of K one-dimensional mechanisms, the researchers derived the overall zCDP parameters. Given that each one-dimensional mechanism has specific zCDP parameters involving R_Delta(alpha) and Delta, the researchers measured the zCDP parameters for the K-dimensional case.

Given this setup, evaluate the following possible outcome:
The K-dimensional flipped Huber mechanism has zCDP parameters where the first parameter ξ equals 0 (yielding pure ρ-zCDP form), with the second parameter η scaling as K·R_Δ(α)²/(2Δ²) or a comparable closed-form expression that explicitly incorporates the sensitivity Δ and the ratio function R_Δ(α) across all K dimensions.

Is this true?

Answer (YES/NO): NO